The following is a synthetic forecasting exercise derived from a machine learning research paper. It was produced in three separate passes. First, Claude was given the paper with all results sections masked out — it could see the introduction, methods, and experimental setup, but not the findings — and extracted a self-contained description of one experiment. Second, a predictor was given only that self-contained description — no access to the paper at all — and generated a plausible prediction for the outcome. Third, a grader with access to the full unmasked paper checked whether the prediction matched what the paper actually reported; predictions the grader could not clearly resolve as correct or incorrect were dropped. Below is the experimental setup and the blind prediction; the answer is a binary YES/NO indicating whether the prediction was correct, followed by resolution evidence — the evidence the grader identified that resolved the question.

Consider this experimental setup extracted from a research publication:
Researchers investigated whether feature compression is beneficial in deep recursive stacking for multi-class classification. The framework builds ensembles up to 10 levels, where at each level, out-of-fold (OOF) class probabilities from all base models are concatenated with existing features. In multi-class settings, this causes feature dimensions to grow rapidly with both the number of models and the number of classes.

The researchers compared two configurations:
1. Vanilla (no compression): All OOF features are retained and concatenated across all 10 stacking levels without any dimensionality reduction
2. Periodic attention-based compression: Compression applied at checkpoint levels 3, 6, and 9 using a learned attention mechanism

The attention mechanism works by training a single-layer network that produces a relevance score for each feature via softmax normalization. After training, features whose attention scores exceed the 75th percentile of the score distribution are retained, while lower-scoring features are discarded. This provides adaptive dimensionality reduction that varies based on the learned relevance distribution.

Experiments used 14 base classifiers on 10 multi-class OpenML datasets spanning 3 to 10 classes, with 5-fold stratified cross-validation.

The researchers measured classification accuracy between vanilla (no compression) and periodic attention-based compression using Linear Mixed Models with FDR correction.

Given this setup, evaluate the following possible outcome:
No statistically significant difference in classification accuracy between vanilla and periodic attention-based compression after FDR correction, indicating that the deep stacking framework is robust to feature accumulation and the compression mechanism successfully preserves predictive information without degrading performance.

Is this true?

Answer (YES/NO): NO